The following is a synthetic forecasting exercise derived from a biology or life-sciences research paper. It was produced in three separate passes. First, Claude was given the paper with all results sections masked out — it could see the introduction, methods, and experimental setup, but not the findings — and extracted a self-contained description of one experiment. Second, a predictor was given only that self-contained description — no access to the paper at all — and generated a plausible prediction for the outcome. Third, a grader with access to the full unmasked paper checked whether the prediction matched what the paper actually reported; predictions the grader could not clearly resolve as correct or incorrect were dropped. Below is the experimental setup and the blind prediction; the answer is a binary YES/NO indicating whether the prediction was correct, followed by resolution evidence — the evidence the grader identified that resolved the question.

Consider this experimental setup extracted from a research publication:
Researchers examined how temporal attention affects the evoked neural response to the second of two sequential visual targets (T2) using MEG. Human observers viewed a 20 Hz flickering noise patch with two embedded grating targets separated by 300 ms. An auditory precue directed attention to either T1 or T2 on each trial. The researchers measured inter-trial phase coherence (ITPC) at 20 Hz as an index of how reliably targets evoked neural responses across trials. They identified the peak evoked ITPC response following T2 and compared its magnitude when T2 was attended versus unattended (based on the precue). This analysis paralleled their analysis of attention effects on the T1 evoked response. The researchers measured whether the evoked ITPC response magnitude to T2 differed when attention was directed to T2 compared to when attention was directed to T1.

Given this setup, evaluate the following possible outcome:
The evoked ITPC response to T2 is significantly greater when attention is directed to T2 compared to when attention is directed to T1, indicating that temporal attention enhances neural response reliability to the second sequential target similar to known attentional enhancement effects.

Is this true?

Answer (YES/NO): NO